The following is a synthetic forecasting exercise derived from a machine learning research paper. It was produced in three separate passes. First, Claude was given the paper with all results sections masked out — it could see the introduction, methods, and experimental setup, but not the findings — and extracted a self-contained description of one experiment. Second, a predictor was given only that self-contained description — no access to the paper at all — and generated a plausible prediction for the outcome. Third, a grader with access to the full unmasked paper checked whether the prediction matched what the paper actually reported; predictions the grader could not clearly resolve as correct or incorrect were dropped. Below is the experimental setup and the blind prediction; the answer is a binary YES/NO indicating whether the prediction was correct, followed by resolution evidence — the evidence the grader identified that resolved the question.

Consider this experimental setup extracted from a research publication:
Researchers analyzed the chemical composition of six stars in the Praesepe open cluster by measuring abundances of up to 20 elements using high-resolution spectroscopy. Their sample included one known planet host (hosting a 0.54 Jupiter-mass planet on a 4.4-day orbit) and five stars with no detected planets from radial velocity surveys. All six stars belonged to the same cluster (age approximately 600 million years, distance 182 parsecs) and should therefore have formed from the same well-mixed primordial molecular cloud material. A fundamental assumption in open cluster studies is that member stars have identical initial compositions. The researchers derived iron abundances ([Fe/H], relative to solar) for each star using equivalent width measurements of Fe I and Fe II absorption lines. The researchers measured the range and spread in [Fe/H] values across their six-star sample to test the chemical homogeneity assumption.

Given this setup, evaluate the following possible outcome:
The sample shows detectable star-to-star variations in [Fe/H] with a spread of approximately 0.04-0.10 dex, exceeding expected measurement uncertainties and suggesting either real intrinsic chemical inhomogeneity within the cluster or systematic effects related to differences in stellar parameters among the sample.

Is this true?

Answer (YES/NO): NO